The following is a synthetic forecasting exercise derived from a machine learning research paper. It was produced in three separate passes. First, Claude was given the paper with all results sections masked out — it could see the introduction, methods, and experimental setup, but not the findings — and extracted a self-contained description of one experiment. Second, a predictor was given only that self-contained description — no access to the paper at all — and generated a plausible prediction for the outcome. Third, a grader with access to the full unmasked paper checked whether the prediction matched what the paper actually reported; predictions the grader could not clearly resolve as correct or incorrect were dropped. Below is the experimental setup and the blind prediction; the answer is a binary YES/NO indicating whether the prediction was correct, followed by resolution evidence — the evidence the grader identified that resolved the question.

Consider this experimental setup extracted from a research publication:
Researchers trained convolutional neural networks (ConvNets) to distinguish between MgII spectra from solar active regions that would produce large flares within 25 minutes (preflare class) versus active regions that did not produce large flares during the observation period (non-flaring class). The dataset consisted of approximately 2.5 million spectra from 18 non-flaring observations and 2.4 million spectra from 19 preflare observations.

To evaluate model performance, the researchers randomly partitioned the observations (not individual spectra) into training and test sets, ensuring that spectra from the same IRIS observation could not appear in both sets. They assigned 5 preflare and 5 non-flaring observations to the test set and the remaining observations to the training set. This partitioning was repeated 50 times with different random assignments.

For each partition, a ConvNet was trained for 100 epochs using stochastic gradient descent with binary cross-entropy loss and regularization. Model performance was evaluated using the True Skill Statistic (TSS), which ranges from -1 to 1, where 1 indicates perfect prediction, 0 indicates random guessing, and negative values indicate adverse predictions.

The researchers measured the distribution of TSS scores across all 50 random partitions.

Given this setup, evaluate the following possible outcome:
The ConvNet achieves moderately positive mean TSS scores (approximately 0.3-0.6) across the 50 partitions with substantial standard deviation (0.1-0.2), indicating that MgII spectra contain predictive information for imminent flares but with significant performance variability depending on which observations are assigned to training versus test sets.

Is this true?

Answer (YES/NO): NO